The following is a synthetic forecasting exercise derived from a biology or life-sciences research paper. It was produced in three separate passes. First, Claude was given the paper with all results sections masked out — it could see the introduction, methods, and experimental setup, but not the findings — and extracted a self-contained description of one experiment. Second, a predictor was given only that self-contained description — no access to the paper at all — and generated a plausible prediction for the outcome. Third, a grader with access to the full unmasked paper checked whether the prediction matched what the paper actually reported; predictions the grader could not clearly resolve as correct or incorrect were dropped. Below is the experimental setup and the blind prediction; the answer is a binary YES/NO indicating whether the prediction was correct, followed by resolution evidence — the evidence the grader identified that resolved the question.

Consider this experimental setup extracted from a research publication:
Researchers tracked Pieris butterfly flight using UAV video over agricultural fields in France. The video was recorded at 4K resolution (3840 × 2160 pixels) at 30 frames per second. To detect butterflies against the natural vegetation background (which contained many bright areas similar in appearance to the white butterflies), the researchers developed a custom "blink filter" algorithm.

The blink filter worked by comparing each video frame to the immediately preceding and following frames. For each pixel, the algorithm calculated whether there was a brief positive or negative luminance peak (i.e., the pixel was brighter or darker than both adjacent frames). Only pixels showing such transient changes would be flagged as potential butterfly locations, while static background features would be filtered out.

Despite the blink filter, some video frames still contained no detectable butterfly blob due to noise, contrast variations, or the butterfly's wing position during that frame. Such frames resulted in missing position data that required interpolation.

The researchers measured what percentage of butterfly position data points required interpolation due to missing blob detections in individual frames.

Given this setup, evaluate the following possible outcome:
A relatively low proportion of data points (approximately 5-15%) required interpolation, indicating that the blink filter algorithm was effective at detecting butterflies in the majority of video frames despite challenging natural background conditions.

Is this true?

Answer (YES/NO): NO